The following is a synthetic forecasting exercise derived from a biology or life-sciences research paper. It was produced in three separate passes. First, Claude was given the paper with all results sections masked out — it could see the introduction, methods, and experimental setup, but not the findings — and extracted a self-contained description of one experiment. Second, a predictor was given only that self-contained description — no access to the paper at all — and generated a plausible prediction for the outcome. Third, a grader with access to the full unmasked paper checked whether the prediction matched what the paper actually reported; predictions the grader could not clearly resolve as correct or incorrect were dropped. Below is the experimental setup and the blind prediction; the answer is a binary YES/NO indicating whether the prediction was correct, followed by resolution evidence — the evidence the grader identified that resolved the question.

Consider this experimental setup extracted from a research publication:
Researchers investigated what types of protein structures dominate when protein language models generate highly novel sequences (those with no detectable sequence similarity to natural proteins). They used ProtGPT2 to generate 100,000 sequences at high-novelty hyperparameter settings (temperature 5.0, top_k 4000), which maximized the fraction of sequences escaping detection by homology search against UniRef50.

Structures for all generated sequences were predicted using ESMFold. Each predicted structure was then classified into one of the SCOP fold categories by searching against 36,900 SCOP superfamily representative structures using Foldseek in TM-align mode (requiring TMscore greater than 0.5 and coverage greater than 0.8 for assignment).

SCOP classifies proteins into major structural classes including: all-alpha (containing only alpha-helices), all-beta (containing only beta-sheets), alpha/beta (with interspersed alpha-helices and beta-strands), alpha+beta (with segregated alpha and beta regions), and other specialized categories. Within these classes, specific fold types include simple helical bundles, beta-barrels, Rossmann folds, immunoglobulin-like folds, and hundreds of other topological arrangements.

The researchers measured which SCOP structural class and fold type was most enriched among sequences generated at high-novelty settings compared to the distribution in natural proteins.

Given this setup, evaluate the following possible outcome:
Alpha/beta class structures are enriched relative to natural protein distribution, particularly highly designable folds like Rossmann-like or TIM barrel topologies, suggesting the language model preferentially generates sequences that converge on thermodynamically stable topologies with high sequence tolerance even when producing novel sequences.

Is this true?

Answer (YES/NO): NO